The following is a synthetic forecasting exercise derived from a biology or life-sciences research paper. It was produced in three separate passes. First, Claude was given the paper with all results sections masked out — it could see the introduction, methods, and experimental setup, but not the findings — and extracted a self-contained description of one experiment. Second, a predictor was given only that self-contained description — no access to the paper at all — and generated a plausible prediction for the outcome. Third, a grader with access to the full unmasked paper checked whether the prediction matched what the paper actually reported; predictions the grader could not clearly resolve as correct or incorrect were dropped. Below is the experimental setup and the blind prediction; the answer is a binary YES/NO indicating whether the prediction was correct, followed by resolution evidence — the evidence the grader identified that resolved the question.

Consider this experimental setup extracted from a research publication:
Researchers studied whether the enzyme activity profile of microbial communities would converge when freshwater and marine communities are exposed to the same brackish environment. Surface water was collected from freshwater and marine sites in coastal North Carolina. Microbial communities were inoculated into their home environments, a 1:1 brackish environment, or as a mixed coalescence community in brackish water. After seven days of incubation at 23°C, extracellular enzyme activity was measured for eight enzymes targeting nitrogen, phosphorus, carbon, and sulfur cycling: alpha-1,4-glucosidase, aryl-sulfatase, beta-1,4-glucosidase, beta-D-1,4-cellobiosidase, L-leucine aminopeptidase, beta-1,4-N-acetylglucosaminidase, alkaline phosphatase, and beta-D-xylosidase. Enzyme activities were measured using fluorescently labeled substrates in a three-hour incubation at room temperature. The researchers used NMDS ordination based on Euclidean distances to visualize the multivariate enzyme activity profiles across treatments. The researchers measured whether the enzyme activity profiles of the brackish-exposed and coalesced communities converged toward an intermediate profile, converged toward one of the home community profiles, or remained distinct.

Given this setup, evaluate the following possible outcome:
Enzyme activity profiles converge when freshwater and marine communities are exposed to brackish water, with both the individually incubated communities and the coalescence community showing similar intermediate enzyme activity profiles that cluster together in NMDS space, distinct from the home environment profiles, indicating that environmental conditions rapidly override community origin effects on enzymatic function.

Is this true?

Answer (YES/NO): NO